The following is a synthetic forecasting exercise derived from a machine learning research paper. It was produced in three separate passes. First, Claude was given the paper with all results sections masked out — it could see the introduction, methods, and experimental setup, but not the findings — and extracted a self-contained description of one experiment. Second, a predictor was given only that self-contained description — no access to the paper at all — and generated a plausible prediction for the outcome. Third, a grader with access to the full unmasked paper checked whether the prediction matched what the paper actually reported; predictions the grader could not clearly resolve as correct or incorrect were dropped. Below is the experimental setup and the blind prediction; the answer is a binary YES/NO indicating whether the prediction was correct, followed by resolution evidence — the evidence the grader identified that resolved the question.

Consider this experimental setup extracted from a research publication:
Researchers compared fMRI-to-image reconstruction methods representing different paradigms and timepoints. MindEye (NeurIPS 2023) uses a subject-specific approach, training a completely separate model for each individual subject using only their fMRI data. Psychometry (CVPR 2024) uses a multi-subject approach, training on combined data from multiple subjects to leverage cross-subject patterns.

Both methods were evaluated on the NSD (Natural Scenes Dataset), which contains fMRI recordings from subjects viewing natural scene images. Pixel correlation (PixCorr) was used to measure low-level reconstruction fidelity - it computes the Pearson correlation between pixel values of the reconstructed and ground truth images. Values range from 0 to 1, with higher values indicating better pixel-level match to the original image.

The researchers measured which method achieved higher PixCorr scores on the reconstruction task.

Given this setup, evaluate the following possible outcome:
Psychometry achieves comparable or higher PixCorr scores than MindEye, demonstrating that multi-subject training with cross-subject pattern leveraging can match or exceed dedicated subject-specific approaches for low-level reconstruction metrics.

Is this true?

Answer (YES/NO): NO